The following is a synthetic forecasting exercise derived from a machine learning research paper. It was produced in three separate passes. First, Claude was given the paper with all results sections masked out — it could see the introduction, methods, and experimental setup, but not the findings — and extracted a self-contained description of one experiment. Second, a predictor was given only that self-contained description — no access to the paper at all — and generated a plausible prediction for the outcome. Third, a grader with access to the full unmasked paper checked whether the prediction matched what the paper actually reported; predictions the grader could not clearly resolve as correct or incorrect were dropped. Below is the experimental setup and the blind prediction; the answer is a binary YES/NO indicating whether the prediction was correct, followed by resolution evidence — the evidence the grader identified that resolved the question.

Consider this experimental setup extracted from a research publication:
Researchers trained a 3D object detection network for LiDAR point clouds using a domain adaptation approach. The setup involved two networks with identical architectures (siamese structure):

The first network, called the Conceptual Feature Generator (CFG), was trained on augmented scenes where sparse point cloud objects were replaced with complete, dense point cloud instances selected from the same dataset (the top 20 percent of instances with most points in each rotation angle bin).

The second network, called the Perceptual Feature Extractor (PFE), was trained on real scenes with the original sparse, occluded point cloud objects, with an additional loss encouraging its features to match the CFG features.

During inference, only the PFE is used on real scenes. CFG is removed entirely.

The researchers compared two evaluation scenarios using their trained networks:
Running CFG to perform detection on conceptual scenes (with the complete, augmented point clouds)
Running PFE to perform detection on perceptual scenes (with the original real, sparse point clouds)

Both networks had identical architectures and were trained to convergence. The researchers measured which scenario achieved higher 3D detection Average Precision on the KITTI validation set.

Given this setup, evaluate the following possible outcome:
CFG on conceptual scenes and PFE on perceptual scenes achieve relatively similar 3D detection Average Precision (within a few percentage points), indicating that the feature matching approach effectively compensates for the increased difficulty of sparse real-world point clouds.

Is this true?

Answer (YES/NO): NO